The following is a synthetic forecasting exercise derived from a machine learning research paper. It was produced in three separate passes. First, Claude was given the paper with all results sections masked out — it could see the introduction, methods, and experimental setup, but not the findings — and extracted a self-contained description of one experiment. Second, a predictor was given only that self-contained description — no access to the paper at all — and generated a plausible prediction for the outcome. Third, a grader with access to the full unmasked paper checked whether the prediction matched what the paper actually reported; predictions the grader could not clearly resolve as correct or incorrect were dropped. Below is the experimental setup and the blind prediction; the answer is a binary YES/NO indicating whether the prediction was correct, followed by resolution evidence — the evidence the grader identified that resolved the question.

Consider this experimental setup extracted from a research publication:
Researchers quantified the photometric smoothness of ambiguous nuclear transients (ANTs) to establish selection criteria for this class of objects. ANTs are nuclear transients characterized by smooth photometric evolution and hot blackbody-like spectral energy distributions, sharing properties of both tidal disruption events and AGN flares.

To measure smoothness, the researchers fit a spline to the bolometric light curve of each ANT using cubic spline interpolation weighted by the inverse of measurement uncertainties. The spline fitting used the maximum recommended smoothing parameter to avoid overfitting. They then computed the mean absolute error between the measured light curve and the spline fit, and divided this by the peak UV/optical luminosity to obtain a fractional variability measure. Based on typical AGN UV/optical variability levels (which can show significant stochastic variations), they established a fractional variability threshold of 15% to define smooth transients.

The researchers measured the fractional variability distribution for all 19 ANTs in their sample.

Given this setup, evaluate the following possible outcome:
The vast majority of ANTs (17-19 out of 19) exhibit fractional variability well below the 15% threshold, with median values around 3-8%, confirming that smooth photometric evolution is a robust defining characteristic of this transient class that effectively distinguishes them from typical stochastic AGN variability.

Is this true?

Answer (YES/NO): YES